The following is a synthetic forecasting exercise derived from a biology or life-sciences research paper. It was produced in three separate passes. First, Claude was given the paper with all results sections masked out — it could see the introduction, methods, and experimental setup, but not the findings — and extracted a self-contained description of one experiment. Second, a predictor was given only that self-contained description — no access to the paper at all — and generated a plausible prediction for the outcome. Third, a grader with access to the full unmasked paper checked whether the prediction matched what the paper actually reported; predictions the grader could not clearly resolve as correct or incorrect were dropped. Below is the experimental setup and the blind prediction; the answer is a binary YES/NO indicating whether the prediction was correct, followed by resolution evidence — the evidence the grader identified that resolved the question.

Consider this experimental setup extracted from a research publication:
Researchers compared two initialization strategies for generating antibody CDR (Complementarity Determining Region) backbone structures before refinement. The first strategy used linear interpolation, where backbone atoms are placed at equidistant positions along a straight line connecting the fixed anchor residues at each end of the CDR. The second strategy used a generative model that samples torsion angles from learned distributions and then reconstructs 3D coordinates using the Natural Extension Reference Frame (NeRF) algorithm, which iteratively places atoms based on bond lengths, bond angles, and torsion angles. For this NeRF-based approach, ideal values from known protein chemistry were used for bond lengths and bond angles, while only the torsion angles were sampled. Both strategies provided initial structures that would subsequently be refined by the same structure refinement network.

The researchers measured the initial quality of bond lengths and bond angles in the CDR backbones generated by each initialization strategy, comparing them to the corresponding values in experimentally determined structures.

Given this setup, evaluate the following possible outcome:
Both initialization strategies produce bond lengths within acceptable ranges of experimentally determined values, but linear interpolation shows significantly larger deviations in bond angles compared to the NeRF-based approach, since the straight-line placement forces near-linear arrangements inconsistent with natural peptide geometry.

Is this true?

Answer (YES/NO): NO